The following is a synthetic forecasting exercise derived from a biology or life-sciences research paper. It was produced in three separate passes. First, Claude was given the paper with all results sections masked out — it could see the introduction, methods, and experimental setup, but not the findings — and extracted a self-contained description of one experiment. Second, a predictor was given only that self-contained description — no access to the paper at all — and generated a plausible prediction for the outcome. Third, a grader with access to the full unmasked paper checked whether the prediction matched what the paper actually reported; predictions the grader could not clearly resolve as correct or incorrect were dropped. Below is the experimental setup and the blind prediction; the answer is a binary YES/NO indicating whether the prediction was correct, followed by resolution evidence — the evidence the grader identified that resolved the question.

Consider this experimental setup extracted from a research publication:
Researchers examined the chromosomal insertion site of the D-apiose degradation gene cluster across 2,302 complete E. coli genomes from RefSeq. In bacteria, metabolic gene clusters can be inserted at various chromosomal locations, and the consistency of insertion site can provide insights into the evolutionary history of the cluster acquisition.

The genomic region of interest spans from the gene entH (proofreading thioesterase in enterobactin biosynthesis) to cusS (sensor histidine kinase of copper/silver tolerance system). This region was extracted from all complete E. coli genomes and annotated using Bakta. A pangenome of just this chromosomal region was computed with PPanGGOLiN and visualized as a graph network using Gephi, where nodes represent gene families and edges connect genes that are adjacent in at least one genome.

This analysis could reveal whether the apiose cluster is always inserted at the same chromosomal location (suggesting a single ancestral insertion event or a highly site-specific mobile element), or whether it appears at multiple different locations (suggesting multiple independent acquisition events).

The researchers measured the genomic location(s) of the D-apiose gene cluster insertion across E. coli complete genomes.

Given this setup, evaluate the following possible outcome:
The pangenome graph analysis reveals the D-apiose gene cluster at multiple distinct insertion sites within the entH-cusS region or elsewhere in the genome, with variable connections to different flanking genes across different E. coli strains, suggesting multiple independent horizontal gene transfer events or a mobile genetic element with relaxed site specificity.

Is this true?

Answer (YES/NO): NO